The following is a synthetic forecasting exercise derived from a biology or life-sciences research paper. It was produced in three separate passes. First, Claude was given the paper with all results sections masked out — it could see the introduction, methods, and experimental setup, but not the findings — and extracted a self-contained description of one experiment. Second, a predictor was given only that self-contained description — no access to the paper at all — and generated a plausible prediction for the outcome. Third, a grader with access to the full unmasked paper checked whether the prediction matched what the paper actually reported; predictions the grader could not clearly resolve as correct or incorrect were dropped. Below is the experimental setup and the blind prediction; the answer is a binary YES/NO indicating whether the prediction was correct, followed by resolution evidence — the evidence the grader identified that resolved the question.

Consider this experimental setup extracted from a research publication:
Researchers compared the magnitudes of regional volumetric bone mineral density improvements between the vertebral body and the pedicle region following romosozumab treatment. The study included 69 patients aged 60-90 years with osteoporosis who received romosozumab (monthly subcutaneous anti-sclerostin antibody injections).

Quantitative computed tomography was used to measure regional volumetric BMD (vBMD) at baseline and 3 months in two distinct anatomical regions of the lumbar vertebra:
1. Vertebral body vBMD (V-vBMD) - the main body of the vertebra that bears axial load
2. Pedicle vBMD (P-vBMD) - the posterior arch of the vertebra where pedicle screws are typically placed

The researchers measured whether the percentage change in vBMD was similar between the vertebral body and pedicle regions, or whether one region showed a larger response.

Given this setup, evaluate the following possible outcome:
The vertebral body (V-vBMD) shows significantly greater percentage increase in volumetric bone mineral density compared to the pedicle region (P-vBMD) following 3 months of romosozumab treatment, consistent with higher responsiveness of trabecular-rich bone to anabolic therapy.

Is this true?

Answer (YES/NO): NO